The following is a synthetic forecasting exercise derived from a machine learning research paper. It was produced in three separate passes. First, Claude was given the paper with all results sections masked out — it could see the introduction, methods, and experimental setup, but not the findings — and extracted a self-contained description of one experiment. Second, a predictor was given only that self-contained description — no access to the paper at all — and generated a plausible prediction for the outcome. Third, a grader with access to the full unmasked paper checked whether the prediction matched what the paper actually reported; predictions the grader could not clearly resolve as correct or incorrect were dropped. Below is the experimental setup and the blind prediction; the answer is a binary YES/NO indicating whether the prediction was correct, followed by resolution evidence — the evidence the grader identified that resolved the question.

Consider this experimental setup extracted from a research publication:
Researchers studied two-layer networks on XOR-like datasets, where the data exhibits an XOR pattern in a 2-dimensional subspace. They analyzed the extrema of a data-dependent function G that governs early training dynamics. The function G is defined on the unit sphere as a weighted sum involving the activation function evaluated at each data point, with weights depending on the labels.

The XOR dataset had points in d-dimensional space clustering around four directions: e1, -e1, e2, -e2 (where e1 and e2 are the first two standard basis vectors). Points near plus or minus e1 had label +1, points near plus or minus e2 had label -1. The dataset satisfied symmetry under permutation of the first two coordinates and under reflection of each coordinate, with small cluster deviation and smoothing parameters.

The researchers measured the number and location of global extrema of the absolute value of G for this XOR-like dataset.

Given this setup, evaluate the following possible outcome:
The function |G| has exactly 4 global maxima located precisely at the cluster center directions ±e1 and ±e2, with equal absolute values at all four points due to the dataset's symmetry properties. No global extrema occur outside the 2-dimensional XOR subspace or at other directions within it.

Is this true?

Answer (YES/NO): YES